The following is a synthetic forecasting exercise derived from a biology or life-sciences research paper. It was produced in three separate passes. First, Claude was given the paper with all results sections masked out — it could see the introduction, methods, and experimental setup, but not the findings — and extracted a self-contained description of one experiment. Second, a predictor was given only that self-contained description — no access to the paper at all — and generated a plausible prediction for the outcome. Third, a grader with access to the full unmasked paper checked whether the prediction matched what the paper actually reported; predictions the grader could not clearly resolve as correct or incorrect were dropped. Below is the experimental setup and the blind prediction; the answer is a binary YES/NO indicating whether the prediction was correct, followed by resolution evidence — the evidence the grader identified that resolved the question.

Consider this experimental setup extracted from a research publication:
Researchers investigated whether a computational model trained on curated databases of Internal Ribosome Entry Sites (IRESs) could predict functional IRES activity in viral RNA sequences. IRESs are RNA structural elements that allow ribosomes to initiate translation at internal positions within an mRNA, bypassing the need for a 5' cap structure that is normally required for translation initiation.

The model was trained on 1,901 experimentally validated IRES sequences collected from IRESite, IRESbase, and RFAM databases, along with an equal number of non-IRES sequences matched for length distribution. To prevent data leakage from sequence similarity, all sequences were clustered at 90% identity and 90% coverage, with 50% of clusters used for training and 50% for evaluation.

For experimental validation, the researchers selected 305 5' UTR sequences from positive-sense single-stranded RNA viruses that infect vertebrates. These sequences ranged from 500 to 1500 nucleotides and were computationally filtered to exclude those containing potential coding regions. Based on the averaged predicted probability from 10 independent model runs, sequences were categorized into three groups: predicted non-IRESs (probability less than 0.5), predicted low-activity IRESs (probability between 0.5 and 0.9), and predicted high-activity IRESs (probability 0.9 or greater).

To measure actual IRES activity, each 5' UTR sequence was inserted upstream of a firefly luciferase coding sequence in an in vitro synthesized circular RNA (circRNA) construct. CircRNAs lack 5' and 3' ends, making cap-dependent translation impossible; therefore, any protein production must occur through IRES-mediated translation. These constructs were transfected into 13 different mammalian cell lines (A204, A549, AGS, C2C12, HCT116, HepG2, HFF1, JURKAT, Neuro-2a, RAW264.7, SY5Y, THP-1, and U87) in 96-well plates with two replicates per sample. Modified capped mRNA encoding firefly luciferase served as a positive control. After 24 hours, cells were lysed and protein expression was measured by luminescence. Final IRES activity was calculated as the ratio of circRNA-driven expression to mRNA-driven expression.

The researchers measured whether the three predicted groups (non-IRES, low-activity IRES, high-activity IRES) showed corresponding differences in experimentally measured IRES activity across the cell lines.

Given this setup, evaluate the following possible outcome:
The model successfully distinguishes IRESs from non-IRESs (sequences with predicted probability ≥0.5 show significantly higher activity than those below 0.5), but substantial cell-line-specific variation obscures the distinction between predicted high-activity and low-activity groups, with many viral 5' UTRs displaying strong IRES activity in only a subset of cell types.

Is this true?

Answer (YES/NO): NO